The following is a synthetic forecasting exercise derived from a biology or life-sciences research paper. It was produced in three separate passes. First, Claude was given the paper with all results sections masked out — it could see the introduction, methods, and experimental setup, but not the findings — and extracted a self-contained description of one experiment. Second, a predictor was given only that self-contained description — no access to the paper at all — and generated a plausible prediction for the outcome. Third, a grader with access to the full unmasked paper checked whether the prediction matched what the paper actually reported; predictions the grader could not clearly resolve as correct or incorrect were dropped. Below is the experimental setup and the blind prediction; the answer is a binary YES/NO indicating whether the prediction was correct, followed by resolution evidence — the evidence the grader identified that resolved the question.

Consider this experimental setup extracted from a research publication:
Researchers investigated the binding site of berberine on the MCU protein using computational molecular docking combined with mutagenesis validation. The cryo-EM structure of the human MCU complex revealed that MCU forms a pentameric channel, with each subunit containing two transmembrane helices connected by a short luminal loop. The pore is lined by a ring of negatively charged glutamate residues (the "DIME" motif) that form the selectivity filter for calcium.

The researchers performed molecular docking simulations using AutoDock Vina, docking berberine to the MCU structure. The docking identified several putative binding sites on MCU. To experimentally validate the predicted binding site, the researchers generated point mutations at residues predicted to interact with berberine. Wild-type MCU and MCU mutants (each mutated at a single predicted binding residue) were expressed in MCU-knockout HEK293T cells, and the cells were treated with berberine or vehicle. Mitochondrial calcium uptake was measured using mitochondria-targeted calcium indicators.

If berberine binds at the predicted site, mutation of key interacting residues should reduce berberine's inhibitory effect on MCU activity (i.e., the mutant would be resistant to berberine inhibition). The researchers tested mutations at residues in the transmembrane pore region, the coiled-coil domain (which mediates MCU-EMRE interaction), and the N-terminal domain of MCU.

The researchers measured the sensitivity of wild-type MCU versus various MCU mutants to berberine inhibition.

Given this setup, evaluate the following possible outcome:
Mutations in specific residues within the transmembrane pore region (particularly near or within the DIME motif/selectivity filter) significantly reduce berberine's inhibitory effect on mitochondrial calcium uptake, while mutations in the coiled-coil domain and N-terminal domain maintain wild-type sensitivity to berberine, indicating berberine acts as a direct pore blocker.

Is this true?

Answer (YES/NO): NO